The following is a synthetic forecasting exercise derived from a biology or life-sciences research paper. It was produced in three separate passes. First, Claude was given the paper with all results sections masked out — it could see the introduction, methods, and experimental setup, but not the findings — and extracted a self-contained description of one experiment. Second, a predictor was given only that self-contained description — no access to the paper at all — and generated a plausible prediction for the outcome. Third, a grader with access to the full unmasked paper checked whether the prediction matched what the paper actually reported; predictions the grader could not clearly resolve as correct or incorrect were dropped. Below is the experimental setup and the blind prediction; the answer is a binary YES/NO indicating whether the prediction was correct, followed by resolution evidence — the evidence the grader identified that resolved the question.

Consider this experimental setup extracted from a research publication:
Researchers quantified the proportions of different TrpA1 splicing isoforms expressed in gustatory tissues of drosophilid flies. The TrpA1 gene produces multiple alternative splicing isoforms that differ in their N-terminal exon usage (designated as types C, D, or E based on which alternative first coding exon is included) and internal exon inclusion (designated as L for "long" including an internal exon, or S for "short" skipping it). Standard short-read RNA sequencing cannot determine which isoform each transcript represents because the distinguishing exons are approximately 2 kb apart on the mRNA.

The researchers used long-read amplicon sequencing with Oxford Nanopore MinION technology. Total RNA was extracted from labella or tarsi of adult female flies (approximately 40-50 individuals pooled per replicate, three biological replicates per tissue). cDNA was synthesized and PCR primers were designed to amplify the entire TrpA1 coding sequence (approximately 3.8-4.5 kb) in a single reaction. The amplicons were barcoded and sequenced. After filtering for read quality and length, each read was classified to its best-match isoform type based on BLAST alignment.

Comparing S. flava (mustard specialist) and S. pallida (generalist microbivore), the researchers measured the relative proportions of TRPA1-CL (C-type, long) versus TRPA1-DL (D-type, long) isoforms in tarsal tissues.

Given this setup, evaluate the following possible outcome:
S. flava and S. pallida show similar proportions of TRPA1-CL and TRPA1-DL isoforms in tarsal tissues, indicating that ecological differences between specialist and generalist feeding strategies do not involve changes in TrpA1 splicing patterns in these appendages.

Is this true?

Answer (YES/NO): NO